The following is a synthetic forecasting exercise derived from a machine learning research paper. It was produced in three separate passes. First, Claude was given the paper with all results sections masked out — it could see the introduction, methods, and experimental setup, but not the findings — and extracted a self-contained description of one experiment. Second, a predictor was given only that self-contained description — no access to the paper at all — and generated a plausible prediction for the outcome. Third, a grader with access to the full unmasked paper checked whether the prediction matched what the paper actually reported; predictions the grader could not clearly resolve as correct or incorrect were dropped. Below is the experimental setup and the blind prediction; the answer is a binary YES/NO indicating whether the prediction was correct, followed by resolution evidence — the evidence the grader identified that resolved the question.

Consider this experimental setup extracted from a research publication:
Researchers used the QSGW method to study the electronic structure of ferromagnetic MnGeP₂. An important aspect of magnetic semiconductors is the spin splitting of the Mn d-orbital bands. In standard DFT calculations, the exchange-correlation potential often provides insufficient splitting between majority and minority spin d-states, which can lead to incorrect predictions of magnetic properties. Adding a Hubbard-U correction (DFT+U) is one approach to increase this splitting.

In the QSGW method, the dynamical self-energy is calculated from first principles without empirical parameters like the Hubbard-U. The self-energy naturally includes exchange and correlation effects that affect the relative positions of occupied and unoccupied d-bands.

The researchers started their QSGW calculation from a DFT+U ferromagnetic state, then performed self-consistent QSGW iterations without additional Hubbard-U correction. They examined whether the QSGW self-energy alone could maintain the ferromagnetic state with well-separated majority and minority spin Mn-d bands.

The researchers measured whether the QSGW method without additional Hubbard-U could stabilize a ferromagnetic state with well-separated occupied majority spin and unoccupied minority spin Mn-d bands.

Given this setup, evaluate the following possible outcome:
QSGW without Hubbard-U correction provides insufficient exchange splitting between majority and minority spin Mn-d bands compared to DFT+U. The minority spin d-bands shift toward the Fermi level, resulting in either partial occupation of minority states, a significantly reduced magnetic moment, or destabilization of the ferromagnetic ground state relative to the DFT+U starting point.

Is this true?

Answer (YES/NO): NO